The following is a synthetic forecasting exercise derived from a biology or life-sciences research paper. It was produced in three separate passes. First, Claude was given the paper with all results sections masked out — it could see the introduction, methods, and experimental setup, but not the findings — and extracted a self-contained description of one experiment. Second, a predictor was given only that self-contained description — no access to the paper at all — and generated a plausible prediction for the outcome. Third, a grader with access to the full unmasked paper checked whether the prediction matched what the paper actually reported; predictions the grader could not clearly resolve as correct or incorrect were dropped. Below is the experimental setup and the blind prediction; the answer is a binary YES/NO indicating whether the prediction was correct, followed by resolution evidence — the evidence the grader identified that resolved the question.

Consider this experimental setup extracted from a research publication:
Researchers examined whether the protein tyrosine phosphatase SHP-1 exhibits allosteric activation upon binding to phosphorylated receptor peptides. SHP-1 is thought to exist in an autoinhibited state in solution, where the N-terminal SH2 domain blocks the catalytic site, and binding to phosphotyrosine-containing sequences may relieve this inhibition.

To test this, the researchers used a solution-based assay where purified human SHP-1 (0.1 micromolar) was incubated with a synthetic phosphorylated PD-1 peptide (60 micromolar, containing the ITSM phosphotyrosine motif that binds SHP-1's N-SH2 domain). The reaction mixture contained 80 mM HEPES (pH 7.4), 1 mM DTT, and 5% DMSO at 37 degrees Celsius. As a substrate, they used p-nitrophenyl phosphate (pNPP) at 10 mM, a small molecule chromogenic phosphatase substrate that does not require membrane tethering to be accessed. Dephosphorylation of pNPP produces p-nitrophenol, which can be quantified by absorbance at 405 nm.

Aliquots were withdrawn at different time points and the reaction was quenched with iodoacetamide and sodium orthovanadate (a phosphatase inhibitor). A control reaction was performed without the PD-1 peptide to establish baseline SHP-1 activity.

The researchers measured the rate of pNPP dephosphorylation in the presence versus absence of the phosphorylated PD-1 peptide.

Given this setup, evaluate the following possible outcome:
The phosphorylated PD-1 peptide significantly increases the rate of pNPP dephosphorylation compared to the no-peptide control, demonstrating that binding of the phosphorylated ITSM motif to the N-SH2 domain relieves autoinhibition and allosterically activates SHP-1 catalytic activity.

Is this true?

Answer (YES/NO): NO